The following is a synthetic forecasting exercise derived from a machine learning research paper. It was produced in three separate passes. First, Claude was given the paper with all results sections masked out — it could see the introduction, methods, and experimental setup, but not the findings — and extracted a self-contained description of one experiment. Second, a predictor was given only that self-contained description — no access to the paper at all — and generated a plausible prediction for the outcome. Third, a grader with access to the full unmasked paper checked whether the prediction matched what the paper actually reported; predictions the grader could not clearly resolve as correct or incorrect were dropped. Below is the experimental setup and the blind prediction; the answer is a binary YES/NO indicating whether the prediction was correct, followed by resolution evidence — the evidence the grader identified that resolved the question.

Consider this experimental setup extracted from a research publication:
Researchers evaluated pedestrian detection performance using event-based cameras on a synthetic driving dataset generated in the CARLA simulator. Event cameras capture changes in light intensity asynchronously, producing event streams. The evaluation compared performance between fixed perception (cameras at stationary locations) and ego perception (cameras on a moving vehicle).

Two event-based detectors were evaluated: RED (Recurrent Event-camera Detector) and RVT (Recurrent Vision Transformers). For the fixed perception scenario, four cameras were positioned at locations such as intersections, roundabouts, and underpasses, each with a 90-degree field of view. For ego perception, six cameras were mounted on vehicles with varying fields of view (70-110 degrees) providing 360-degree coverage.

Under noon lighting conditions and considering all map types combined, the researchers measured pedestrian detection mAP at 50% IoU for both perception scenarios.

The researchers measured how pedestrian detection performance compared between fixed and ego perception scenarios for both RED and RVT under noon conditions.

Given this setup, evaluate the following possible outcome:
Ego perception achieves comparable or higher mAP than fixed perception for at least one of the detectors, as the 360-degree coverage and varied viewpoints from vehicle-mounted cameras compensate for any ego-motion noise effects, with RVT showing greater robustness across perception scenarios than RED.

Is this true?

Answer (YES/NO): NO